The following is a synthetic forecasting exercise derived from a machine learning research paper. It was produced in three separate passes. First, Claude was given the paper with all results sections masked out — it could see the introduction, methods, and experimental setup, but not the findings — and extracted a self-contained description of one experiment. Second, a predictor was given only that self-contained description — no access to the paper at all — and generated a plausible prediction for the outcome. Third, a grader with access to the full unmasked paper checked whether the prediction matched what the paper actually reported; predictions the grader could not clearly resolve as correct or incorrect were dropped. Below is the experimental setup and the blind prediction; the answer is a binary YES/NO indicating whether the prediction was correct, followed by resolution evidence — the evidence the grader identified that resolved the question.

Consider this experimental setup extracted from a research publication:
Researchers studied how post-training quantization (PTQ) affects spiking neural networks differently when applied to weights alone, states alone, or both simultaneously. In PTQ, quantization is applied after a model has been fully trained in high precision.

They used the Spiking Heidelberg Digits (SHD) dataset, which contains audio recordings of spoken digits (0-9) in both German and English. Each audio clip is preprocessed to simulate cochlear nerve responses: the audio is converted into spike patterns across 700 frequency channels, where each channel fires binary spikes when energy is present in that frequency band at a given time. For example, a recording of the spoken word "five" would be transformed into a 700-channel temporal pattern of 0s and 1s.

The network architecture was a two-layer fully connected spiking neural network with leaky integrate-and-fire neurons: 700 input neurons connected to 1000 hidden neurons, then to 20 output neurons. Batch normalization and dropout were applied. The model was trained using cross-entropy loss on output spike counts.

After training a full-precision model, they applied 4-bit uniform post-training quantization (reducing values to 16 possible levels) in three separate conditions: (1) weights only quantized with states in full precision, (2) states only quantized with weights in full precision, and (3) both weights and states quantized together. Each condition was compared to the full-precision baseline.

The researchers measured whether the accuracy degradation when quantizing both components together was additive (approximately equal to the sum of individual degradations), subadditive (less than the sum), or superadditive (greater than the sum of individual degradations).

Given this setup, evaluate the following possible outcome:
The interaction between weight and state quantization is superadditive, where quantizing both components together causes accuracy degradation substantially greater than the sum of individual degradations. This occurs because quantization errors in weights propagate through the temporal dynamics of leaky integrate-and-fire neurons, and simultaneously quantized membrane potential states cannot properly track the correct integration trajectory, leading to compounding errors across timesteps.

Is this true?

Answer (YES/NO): YES